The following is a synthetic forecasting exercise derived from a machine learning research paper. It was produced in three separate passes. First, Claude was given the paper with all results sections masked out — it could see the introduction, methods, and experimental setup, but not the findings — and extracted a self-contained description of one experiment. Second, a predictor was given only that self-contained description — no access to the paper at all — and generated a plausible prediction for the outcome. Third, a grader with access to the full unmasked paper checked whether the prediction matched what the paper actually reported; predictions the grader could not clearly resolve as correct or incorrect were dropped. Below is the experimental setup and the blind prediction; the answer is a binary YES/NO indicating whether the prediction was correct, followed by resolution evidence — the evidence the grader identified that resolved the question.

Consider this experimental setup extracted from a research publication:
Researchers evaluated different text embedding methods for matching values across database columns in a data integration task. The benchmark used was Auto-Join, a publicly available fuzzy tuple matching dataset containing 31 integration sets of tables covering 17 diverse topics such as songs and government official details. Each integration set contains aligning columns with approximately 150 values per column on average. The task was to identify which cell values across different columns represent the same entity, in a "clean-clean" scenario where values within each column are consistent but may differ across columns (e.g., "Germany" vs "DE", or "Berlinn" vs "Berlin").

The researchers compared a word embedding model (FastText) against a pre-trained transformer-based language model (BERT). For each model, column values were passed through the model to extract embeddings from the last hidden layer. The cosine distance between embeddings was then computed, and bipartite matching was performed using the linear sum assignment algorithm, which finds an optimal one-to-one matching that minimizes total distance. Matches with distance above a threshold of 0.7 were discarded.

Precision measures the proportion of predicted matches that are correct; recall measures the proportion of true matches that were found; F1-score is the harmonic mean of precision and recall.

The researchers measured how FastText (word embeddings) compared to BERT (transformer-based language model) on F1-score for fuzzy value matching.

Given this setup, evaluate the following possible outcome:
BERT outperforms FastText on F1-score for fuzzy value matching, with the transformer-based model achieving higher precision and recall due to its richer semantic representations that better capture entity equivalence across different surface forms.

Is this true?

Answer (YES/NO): YES